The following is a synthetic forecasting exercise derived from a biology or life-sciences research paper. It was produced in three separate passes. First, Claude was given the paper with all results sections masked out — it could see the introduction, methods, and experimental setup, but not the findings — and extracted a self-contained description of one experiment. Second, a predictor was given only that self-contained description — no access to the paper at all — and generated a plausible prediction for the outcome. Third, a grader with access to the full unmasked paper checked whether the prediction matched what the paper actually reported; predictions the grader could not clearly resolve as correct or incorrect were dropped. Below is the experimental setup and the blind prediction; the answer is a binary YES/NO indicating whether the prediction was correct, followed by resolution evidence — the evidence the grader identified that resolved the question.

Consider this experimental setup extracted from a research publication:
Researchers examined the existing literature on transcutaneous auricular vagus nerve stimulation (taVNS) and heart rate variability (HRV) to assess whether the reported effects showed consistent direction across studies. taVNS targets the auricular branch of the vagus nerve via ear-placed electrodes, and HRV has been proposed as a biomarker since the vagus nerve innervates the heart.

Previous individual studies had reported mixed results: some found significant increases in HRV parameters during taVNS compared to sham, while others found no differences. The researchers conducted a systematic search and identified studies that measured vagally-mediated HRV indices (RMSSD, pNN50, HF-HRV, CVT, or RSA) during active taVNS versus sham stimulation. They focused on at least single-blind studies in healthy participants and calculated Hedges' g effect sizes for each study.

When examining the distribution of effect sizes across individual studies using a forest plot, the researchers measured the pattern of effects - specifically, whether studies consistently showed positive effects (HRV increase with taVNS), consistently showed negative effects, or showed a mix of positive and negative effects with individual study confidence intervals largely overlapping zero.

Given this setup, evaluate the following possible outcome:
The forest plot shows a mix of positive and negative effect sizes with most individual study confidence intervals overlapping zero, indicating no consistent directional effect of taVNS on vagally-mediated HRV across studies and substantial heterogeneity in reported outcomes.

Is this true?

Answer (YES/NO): NO